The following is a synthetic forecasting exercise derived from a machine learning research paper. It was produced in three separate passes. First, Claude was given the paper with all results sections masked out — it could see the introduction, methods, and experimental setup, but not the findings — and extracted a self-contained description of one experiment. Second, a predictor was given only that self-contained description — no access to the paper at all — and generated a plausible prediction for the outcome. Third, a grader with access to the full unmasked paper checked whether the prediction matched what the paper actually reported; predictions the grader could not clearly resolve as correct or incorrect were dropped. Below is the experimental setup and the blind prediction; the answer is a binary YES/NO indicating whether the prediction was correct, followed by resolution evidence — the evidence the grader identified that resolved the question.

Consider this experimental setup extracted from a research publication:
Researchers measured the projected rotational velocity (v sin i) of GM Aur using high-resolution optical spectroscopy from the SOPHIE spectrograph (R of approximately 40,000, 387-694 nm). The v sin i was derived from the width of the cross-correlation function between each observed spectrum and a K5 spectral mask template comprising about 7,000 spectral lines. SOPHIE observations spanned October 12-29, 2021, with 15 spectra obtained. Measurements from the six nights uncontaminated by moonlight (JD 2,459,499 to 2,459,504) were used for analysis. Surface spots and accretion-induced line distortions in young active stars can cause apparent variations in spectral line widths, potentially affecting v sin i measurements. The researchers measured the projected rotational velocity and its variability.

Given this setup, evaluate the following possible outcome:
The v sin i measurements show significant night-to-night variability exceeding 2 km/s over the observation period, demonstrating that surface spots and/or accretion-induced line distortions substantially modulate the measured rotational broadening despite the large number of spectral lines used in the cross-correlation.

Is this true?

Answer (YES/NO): NO